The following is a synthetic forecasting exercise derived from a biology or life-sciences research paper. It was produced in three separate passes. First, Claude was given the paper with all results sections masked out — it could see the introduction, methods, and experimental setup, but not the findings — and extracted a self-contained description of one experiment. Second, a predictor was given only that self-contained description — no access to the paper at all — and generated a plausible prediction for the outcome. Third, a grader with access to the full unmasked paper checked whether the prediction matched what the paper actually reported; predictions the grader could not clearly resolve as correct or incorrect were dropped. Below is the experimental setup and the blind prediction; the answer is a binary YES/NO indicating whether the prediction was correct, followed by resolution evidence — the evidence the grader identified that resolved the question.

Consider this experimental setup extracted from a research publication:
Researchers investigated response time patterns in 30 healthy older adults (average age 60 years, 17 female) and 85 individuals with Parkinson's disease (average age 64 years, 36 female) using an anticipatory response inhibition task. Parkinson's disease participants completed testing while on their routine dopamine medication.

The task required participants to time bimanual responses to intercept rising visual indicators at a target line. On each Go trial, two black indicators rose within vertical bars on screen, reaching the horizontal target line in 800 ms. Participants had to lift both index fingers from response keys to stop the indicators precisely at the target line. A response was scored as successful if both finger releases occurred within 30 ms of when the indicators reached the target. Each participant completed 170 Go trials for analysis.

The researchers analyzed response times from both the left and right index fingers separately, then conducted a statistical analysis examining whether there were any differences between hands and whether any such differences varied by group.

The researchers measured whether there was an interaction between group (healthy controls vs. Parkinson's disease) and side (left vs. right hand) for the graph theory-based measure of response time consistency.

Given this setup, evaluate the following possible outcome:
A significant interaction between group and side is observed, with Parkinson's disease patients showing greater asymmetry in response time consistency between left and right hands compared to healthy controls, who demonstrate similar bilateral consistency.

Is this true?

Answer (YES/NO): NO